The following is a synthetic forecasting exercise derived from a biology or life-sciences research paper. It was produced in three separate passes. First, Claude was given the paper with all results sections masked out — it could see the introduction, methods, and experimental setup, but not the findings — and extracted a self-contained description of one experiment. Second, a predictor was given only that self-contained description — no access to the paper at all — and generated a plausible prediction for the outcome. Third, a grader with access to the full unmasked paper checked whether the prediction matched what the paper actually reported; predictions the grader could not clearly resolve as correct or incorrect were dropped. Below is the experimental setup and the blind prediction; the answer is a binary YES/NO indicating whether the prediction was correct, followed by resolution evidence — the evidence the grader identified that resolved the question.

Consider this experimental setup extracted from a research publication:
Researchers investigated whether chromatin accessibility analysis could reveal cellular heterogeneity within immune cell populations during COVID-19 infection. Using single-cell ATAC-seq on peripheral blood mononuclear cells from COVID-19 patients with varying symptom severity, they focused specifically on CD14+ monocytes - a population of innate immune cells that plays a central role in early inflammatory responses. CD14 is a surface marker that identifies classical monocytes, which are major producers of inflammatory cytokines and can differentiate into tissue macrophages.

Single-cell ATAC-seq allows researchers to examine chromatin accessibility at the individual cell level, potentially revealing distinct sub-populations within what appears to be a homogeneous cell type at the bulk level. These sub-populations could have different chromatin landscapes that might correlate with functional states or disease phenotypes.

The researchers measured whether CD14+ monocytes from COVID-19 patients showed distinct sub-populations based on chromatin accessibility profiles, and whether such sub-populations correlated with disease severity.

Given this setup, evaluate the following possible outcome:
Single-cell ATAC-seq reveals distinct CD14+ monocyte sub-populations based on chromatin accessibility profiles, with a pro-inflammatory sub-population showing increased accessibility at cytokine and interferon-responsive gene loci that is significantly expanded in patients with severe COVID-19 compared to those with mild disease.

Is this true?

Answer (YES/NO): NO